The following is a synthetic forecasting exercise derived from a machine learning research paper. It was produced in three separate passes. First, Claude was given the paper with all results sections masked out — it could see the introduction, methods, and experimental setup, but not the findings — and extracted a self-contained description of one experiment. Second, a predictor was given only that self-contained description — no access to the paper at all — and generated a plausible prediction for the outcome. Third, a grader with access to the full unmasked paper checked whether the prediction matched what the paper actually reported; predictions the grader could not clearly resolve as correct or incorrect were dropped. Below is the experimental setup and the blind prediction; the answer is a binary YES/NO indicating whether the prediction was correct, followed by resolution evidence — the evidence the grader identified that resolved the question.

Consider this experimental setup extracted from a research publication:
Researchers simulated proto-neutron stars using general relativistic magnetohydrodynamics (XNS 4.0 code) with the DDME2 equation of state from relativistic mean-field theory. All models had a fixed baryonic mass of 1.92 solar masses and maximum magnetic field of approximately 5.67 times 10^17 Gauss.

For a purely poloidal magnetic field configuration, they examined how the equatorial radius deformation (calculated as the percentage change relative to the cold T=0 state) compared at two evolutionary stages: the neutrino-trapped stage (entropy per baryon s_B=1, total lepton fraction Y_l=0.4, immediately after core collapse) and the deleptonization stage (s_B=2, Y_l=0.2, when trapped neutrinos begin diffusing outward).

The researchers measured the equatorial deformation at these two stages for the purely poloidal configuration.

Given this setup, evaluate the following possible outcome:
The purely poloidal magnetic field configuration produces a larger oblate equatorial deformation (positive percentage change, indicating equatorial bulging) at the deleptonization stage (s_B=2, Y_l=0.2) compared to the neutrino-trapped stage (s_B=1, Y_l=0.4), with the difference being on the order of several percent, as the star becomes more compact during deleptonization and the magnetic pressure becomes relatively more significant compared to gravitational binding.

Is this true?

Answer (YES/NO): NO